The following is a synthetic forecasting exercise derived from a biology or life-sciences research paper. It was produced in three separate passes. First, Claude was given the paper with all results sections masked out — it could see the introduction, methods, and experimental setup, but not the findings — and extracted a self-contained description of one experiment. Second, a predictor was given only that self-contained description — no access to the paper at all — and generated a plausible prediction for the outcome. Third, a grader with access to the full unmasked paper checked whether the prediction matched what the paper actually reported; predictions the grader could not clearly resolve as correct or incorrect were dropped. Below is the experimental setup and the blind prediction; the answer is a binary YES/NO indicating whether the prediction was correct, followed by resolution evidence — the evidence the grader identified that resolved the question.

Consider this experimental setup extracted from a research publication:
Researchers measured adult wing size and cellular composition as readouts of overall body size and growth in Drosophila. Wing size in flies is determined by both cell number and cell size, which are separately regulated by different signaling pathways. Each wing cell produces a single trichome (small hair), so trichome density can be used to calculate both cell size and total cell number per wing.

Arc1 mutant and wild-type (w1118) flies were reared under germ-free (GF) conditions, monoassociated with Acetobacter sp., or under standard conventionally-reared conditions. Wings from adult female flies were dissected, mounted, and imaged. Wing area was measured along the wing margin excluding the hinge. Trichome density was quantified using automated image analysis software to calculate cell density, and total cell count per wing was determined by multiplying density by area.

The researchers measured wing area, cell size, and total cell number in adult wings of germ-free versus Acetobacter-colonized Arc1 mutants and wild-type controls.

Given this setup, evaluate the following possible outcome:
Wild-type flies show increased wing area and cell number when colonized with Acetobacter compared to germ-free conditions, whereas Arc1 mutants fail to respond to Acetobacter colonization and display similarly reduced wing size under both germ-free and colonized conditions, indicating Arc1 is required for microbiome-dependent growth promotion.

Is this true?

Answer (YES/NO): NO